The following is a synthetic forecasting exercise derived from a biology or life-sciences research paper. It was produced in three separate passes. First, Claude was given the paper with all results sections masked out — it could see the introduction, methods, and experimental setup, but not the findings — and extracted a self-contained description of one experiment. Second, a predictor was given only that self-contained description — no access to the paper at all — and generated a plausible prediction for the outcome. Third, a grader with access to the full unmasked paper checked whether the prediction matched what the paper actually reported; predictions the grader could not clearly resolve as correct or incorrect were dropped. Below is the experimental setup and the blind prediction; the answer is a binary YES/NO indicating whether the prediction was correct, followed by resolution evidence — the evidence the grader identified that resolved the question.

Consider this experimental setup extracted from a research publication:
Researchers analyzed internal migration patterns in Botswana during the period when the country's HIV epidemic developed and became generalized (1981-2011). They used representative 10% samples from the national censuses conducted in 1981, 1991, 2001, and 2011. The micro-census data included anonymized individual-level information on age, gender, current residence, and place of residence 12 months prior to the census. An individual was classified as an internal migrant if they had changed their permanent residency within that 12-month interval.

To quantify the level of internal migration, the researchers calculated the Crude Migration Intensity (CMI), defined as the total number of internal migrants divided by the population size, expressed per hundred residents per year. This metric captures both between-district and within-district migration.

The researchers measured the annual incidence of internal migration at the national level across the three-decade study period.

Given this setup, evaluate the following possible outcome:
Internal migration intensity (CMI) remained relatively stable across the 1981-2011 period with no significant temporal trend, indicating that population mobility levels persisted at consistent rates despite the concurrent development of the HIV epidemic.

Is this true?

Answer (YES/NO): YES